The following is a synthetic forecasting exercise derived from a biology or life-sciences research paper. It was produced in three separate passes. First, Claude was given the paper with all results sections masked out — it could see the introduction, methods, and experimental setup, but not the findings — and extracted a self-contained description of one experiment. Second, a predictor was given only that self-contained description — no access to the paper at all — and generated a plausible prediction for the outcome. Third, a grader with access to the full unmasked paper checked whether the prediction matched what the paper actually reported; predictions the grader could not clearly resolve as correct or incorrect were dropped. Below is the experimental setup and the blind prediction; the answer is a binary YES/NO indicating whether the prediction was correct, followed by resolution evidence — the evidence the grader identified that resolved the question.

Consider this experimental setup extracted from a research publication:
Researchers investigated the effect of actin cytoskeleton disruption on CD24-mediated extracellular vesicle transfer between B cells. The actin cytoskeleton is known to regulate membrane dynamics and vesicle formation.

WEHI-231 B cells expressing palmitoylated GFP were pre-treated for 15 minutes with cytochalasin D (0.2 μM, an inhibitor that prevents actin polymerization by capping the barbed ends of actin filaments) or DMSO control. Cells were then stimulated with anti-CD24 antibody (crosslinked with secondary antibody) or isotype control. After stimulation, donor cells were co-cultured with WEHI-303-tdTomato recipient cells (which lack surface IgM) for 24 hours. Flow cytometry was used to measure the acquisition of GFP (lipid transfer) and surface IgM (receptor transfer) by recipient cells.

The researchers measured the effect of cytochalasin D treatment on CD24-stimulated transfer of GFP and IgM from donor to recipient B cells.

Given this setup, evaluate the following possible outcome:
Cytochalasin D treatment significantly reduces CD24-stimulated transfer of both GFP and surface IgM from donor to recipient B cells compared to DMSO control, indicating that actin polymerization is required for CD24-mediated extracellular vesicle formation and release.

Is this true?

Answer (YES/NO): YES